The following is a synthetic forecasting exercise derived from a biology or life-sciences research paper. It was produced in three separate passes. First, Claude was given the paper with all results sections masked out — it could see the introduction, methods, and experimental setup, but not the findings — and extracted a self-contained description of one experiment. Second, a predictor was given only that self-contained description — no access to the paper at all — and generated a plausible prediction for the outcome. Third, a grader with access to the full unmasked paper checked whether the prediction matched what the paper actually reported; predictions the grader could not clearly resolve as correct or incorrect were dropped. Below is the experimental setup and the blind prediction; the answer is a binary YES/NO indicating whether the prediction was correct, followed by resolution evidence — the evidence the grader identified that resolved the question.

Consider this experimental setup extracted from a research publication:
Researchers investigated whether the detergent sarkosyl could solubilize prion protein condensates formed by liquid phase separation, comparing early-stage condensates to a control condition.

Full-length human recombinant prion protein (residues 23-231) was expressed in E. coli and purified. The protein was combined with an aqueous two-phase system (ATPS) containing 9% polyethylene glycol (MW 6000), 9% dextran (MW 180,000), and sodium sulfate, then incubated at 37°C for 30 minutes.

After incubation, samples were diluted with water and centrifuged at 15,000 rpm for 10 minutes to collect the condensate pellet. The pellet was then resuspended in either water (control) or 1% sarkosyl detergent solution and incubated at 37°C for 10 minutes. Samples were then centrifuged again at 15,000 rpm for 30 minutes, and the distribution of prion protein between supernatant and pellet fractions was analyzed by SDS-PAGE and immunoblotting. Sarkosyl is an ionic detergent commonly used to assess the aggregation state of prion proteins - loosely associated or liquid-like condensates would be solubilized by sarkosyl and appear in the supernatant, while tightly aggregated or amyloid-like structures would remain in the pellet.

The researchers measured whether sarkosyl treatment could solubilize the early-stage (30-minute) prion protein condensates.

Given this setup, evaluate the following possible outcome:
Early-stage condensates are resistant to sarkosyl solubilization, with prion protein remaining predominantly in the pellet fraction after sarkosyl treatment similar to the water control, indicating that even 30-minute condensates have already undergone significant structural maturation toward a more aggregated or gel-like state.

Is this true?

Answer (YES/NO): YES